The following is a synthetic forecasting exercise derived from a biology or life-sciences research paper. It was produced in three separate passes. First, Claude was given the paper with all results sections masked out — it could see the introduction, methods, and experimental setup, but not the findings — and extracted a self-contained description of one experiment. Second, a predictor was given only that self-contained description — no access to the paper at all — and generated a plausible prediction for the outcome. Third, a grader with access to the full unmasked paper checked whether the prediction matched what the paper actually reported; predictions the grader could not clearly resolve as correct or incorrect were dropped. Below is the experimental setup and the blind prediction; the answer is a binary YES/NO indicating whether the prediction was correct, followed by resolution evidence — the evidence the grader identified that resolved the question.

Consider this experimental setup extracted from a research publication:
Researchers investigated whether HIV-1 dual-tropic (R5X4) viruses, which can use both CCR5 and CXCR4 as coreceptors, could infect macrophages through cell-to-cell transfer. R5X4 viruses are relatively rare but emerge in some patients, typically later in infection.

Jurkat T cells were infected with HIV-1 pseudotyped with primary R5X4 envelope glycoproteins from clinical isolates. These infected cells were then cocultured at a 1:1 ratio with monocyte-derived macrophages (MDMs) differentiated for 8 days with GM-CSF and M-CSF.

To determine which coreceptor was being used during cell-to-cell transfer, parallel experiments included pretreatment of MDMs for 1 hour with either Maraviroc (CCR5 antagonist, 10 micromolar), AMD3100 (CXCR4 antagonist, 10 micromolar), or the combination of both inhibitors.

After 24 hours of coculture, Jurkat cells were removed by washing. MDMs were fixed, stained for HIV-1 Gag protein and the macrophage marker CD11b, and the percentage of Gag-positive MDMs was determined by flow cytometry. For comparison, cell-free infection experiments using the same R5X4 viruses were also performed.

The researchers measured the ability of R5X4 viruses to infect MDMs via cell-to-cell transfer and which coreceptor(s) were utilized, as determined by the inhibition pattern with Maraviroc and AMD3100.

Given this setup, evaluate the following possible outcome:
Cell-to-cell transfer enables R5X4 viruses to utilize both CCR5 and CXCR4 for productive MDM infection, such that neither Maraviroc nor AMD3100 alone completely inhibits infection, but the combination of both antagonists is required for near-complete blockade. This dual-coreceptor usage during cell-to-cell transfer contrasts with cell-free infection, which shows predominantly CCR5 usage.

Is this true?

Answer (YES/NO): NO